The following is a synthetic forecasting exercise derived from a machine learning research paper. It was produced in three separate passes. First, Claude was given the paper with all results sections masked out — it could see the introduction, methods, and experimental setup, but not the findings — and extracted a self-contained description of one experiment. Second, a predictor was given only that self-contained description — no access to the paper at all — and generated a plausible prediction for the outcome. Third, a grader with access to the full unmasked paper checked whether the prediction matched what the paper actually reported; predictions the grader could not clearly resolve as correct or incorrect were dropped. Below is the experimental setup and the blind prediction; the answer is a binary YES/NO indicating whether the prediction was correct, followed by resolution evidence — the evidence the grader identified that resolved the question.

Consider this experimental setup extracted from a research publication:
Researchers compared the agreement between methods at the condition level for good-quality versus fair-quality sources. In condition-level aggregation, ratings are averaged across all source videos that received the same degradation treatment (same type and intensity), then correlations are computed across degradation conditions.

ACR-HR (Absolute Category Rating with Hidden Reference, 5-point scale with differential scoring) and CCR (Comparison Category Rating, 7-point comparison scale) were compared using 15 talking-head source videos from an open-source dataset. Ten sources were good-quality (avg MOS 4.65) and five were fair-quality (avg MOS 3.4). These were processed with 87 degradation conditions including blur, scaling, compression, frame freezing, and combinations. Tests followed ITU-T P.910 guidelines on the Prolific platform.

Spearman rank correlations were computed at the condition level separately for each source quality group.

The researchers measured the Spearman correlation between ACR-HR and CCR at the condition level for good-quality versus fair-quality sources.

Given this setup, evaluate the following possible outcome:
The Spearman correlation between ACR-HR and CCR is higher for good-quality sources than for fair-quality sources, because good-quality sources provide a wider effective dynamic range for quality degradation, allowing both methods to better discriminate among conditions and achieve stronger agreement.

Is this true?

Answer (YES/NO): YES